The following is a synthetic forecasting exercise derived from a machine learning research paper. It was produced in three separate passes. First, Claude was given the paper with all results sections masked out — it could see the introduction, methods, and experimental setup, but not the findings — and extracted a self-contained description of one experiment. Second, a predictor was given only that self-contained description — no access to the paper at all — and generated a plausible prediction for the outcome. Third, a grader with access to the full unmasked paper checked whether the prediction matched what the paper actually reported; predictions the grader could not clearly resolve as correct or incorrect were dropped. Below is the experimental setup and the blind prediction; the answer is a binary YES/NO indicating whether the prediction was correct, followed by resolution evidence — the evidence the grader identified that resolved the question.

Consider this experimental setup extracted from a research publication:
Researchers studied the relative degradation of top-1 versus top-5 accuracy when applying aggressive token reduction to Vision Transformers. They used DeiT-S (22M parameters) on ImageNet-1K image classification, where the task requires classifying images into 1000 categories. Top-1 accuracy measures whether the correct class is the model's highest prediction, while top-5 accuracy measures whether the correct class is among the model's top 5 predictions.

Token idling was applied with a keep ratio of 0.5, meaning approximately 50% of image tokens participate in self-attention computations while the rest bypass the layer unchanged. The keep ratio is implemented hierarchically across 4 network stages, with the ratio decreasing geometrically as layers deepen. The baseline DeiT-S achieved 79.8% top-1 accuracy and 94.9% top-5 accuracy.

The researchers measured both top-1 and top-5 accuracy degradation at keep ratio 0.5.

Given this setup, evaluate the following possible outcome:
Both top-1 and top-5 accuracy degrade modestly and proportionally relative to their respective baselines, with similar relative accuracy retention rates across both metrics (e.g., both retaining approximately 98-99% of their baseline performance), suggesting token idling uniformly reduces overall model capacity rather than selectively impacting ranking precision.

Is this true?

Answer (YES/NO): NO